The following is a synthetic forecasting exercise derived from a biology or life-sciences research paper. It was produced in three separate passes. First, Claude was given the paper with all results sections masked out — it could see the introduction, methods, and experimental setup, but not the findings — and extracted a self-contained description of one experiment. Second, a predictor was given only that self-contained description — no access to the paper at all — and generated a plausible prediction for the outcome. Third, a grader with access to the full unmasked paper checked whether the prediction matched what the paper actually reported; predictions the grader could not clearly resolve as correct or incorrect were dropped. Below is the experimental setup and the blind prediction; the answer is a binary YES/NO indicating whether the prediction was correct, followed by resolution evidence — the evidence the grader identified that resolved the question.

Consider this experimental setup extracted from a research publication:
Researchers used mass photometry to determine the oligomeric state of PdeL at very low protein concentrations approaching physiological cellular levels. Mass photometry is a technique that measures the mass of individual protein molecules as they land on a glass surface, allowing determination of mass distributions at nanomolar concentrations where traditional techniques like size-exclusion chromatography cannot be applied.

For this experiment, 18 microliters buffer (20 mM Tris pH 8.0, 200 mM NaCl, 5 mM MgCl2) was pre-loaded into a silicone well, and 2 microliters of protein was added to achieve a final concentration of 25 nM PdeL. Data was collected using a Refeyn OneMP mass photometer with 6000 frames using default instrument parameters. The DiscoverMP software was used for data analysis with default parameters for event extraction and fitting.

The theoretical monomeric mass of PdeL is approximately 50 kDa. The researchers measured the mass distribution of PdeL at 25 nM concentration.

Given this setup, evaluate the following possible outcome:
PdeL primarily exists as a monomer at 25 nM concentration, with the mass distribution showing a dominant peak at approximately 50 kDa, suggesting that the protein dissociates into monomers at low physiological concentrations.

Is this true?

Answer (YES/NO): NO